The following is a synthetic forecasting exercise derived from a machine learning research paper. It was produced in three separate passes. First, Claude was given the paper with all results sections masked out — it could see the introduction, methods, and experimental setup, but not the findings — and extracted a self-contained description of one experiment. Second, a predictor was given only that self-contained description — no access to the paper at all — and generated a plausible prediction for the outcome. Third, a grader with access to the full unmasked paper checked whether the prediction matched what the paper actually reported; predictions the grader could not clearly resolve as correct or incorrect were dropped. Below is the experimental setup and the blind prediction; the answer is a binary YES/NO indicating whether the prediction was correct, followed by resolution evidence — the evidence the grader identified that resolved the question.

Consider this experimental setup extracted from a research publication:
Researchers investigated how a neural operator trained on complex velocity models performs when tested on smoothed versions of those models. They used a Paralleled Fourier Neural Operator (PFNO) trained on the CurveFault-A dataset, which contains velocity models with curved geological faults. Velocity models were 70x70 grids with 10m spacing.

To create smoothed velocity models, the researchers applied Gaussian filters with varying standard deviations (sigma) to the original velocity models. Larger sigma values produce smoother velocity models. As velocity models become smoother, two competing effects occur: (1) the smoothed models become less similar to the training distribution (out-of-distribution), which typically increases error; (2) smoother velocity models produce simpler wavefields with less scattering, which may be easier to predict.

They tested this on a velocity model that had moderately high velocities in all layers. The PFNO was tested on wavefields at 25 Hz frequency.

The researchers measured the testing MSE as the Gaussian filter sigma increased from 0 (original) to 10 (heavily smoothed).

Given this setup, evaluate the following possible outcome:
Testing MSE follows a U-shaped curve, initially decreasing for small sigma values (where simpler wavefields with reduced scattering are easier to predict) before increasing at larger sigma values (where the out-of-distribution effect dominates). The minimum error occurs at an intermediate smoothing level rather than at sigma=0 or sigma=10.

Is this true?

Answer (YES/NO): NO